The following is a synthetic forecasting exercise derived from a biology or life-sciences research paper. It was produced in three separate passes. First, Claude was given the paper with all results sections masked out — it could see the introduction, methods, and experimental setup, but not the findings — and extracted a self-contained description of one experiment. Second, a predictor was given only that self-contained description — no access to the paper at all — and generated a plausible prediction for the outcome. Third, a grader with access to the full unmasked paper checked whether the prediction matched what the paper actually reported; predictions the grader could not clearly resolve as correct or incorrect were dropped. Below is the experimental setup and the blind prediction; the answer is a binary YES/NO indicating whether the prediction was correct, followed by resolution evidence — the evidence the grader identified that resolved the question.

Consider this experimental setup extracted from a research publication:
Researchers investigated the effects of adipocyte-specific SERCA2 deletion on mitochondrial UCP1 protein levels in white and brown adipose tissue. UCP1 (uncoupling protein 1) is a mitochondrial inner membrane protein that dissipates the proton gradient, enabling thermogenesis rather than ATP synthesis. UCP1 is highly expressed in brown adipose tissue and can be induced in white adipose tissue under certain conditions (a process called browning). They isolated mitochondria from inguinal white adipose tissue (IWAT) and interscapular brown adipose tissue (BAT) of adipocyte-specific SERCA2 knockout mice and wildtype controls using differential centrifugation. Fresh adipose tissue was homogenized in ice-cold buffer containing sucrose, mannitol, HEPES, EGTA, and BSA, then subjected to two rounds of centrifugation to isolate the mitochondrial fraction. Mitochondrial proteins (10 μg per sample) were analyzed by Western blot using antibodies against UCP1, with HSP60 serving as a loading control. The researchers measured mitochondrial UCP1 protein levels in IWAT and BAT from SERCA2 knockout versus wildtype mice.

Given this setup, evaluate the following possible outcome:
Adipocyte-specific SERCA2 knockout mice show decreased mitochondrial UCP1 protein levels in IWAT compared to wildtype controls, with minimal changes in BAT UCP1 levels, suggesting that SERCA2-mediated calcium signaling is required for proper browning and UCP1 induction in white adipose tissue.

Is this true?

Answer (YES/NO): NO